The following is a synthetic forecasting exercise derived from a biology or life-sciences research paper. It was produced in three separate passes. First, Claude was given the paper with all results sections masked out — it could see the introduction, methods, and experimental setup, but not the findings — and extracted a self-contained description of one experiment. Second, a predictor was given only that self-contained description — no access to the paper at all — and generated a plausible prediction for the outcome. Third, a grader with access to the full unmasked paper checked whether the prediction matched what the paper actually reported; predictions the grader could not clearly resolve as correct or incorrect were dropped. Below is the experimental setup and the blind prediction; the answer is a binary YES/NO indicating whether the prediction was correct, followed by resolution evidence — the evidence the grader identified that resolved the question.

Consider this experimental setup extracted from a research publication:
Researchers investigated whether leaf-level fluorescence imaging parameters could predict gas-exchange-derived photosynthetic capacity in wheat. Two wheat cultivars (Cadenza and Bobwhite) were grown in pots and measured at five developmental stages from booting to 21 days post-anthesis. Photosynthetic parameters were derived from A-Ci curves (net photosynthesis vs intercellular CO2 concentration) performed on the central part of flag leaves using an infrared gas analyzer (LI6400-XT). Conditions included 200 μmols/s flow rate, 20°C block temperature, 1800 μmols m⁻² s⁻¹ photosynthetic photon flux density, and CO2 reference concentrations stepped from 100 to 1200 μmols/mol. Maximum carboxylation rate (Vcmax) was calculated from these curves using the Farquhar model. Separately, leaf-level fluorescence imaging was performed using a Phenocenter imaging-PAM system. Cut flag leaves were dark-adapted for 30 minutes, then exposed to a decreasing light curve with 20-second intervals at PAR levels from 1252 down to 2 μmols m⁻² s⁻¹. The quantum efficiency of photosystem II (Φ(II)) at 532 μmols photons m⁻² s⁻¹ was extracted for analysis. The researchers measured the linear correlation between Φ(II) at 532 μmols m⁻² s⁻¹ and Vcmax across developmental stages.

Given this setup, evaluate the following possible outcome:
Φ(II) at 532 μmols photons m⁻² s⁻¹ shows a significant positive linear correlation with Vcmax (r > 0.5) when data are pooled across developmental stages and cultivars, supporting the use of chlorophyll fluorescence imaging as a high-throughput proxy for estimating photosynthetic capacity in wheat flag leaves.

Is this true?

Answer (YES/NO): NO